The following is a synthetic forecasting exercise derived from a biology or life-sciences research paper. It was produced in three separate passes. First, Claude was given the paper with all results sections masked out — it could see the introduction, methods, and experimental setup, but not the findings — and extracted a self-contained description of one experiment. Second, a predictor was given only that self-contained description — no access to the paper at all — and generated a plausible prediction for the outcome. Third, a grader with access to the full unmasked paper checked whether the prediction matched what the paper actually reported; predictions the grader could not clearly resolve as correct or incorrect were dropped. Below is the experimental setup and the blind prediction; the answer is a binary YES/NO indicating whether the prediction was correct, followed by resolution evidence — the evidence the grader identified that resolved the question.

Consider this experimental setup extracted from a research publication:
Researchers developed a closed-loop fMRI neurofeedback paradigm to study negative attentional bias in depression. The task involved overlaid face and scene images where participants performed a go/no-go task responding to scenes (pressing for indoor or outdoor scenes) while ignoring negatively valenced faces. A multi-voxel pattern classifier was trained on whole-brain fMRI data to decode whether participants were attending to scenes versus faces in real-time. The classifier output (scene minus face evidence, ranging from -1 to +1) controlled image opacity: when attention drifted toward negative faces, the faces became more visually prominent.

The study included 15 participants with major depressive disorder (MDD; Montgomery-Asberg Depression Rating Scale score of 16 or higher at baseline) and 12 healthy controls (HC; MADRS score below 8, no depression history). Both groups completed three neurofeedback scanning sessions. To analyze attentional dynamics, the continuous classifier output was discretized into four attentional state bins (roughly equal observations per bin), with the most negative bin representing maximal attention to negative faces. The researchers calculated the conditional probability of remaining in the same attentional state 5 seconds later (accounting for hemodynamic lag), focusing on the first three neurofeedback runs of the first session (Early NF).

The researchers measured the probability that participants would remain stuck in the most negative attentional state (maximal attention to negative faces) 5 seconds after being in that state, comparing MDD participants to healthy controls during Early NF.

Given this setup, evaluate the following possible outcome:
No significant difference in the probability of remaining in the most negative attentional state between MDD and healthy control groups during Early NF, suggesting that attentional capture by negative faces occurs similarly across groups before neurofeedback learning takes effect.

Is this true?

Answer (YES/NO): NO